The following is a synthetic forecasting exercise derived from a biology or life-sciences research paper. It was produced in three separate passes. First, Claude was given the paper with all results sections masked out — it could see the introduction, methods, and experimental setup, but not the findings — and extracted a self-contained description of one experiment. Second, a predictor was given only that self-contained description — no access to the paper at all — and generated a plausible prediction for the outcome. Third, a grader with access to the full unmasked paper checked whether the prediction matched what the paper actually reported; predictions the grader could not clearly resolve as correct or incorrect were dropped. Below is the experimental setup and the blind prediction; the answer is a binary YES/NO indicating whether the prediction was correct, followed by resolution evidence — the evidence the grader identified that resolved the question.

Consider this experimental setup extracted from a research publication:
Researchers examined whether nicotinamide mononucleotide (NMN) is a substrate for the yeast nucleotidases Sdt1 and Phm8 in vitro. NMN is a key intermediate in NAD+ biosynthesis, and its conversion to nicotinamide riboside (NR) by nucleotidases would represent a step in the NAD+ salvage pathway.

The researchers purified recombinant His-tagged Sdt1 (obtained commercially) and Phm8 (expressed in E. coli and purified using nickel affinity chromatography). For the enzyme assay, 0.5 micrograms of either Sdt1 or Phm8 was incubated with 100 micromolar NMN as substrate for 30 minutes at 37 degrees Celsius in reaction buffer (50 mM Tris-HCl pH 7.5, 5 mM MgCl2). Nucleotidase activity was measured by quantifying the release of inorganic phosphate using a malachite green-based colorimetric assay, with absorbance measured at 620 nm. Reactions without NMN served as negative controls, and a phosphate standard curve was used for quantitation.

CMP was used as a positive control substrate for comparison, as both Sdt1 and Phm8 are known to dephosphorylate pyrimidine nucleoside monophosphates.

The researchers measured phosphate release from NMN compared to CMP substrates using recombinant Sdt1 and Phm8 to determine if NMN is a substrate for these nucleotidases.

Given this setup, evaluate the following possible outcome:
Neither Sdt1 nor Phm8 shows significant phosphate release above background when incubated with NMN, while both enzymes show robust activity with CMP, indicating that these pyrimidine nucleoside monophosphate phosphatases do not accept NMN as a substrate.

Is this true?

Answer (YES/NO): NO